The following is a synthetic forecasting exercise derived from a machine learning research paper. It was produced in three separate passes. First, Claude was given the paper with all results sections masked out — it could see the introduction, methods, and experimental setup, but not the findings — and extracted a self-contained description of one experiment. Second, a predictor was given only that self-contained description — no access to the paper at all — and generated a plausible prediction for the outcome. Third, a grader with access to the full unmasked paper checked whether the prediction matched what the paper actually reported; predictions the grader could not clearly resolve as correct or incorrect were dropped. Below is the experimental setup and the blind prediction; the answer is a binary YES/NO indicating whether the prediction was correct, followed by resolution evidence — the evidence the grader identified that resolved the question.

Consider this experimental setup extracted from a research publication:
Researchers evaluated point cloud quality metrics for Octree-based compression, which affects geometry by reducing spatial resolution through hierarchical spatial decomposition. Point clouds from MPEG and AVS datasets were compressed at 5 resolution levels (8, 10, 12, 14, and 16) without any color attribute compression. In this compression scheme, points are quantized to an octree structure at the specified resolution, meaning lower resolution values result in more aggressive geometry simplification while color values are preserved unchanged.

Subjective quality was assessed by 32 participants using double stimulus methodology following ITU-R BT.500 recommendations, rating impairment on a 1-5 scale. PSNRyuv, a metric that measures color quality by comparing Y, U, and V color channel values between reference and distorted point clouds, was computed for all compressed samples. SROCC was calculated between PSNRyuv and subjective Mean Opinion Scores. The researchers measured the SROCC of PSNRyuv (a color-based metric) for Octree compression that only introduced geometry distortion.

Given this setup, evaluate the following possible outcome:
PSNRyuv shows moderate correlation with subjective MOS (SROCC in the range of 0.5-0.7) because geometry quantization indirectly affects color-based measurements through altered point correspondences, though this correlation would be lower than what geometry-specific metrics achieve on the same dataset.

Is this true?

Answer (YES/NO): YES